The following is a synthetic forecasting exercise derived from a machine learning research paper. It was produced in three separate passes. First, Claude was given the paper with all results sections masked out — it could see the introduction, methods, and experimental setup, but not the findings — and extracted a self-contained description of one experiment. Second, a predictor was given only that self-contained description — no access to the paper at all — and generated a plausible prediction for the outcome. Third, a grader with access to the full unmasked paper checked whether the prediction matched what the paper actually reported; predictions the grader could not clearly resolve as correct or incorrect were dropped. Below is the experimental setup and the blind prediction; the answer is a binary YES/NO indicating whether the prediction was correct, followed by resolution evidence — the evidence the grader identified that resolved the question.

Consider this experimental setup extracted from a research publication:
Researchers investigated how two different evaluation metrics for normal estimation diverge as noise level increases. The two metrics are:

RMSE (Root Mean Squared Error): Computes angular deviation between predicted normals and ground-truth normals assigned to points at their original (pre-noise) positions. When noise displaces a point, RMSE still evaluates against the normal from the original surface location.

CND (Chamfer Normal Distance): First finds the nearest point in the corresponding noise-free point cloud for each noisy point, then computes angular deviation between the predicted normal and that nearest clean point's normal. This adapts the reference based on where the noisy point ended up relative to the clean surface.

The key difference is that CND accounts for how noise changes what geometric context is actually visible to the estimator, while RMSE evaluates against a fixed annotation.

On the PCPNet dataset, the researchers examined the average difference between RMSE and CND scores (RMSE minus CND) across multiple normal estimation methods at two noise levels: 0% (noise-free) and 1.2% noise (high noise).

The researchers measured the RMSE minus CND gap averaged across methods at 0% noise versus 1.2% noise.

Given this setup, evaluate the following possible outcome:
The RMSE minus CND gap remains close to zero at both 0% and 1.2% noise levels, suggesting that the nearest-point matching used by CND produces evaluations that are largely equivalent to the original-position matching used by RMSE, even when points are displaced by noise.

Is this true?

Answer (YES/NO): NO